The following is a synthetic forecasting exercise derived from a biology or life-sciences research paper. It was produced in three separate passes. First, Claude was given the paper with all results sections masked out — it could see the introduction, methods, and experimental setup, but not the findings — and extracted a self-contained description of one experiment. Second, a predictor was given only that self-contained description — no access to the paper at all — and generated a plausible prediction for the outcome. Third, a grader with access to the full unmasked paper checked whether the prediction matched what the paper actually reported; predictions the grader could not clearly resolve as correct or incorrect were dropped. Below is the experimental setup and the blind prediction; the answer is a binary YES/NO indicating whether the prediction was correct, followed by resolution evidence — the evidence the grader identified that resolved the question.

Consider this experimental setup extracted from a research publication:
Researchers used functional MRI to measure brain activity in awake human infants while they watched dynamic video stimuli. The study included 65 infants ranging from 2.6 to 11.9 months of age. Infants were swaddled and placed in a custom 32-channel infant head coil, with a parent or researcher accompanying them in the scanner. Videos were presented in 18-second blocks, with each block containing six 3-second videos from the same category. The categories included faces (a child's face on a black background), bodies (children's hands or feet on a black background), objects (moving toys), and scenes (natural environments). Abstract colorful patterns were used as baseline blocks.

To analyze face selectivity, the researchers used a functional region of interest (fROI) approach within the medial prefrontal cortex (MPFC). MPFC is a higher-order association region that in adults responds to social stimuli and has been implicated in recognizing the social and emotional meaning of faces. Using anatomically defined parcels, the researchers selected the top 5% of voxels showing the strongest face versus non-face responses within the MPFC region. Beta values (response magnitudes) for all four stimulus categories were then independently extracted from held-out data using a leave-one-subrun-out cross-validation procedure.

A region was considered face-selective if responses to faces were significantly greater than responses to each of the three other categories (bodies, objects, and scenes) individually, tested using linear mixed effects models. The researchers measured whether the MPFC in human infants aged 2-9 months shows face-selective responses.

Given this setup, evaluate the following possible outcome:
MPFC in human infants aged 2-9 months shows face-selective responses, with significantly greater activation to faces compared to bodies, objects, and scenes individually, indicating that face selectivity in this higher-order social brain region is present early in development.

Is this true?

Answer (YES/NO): YES